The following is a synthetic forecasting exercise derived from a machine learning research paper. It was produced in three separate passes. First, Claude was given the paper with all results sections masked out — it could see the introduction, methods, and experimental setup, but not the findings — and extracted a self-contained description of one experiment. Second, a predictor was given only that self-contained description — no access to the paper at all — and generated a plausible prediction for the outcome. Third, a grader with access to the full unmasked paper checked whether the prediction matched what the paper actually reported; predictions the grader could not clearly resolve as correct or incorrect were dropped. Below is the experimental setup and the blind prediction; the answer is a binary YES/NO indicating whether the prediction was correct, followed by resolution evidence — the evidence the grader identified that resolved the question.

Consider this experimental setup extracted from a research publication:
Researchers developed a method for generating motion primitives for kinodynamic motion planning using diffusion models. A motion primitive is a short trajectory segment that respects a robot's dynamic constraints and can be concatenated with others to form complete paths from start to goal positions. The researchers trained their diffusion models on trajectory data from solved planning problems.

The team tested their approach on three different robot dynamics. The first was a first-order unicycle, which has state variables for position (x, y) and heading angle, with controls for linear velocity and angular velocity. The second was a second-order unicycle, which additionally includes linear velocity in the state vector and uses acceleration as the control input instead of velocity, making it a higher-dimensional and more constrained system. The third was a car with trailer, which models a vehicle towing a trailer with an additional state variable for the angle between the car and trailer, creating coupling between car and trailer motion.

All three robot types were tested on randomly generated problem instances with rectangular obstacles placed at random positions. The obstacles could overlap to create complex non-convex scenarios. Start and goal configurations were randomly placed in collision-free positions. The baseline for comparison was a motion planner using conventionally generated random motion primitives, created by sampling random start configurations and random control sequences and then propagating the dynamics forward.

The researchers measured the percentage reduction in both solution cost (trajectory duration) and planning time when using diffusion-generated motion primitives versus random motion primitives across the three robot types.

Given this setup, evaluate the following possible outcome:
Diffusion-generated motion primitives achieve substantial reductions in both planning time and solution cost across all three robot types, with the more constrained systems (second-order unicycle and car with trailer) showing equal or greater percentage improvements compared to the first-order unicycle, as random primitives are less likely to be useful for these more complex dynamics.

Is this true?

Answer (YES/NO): YES